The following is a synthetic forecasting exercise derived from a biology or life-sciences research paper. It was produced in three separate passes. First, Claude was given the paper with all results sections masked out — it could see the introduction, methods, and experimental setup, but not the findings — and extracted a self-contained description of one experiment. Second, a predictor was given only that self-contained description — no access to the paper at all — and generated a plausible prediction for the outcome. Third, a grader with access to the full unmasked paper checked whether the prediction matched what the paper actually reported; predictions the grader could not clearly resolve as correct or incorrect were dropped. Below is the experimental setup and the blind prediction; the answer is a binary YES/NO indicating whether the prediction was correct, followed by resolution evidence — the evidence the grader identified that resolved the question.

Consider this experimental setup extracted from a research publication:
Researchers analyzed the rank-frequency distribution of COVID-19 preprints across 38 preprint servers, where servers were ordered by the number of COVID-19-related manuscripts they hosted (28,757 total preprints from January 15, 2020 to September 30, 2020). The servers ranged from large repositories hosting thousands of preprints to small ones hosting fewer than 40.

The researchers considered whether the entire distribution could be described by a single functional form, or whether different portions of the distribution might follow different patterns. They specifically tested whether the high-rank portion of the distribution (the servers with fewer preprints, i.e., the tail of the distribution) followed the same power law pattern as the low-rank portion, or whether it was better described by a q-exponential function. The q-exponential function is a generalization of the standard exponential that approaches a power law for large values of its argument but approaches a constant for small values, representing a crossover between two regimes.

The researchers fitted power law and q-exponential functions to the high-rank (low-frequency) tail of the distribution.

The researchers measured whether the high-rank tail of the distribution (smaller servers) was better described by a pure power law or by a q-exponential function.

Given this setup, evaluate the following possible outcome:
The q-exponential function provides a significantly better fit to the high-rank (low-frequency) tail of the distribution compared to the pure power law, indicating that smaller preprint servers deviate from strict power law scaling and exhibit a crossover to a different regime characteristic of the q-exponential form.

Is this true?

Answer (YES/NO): YES